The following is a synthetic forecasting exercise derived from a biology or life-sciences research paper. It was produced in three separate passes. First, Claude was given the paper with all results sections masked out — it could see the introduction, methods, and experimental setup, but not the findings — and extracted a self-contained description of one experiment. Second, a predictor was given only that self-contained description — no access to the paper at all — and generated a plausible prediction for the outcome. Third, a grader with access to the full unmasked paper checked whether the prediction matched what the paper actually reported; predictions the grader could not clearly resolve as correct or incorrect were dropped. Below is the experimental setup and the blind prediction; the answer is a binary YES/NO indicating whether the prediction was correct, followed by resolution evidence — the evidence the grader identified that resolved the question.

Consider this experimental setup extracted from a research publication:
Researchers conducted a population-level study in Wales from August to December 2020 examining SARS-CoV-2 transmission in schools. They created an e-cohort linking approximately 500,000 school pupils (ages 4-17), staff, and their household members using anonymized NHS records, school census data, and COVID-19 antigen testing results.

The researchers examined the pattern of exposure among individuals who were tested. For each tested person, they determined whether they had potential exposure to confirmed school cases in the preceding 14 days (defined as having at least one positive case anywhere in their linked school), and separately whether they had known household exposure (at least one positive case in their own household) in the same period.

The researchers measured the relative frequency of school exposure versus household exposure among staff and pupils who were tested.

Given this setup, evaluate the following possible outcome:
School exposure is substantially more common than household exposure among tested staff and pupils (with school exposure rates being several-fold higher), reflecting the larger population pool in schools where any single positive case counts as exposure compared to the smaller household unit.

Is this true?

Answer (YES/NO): NO